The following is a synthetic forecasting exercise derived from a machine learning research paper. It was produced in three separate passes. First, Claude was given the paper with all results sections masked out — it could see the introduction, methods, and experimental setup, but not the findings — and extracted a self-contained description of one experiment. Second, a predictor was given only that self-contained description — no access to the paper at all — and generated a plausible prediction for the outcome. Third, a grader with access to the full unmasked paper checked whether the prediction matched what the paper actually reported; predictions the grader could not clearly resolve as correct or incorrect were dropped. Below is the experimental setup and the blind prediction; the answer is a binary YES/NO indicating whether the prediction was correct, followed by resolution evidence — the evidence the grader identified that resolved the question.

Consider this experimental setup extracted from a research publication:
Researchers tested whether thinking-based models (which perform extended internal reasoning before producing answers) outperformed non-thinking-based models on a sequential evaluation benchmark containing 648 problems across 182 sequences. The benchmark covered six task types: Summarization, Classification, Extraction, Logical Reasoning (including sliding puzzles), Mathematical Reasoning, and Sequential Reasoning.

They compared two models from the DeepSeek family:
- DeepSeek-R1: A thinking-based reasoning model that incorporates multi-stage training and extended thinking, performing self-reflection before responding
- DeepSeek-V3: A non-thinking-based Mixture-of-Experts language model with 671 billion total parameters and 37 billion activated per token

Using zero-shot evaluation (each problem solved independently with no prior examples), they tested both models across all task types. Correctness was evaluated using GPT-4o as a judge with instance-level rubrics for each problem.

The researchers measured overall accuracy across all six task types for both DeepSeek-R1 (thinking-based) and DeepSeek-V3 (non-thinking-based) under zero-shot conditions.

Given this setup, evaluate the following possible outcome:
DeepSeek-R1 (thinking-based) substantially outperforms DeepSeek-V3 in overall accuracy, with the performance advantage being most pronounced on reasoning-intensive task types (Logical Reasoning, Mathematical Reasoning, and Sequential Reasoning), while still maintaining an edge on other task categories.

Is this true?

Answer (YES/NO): NO